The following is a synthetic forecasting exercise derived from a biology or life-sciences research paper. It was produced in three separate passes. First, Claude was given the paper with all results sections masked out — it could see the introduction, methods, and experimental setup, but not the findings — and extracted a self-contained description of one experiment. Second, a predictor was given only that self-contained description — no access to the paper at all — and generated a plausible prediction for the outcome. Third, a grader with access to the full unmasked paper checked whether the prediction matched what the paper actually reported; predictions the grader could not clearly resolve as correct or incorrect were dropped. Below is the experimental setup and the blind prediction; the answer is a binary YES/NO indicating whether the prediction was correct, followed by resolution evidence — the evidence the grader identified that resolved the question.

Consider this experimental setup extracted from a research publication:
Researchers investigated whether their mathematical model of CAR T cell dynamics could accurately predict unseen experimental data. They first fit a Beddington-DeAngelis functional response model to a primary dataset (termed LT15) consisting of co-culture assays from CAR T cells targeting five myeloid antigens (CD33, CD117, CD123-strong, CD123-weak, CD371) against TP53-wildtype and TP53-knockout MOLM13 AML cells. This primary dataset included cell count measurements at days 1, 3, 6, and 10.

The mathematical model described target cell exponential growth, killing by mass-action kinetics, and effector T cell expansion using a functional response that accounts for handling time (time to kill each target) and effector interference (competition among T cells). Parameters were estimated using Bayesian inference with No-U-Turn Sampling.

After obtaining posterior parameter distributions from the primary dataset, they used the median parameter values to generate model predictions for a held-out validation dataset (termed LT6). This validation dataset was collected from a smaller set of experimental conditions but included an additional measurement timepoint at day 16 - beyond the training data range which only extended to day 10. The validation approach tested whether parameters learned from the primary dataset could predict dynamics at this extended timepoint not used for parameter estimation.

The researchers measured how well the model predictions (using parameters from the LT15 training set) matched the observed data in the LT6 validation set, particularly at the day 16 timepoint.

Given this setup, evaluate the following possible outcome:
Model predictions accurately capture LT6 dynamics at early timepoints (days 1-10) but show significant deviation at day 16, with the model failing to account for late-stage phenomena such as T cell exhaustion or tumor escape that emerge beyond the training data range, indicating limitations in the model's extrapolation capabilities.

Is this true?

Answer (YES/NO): NO